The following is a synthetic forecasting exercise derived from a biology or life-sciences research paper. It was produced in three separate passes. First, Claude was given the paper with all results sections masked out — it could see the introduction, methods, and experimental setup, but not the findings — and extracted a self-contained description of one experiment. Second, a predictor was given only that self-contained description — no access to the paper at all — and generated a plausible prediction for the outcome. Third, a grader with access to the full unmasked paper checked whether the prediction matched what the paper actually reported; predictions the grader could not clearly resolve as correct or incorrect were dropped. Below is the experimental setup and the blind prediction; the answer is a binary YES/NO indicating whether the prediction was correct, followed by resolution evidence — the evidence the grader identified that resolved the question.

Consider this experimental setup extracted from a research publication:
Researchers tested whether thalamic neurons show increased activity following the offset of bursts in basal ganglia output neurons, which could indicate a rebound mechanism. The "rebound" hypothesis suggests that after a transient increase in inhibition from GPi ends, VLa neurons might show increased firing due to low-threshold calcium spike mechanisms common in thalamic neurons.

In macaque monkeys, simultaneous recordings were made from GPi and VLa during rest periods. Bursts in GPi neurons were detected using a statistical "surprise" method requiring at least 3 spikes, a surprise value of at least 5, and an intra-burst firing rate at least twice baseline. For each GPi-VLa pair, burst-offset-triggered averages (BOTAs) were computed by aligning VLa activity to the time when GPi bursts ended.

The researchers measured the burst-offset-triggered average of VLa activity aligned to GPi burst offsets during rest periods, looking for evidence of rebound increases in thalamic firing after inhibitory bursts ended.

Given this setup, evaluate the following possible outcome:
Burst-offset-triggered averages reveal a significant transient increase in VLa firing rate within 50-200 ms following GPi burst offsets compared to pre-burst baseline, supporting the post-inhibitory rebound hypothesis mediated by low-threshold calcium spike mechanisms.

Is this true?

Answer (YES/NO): NO